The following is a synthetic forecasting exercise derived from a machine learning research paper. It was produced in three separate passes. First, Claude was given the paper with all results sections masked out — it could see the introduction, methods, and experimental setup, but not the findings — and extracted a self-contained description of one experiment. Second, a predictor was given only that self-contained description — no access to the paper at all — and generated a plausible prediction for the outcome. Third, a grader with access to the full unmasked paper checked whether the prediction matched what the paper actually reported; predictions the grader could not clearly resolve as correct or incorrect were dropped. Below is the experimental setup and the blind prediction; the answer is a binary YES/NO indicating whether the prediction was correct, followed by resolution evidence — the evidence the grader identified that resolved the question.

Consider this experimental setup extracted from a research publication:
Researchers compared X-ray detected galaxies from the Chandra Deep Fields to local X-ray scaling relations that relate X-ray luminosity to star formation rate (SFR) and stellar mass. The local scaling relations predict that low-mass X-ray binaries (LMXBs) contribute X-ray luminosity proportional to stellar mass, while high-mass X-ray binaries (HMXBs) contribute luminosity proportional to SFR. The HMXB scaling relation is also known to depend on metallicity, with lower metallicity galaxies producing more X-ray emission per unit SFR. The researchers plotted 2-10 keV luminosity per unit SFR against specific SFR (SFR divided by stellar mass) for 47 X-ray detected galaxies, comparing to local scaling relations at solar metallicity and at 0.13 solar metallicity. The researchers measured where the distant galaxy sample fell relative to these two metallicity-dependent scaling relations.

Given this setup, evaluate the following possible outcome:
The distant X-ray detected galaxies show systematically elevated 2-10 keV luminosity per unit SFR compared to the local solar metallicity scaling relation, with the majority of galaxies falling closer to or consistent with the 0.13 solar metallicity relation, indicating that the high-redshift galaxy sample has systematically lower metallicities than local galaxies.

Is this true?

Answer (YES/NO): NO